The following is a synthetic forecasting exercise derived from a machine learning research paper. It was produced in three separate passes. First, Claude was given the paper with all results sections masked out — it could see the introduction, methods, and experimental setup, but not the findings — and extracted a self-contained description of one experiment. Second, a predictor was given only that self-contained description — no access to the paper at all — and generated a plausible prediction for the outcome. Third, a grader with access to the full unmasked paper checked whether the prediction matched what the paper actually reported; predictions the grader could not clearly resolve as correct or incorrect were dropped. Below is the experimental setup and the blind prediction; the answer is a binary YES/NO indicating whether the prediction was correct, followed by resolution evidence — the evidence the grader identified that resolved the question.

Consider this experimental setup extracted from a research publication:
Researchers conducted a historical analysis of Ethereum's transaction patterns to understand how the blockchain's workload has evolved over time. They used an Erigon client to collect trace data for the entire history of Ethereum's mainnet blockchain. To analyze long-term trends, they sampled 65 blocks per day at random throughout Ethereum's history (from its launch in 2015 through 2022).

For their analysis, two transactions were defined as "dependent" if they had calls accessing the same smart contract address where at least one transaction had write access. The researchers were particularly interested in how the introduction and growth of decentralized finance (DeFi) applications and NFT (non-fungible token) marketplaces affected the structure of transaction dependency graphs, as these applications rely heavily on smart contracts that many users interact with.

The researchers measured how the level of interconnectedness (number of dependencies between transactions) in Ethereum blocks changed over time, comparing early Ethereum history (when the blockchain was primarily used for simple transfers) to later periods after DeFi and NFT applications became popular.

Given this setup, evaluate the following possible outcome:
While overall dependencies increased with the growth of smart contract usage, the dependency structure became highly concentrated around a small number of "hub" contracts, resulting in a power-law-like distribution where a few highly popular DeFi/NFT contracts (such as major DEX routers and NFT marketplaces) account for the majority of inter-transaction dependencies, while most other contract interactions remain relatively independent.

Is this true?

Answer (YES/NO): NO